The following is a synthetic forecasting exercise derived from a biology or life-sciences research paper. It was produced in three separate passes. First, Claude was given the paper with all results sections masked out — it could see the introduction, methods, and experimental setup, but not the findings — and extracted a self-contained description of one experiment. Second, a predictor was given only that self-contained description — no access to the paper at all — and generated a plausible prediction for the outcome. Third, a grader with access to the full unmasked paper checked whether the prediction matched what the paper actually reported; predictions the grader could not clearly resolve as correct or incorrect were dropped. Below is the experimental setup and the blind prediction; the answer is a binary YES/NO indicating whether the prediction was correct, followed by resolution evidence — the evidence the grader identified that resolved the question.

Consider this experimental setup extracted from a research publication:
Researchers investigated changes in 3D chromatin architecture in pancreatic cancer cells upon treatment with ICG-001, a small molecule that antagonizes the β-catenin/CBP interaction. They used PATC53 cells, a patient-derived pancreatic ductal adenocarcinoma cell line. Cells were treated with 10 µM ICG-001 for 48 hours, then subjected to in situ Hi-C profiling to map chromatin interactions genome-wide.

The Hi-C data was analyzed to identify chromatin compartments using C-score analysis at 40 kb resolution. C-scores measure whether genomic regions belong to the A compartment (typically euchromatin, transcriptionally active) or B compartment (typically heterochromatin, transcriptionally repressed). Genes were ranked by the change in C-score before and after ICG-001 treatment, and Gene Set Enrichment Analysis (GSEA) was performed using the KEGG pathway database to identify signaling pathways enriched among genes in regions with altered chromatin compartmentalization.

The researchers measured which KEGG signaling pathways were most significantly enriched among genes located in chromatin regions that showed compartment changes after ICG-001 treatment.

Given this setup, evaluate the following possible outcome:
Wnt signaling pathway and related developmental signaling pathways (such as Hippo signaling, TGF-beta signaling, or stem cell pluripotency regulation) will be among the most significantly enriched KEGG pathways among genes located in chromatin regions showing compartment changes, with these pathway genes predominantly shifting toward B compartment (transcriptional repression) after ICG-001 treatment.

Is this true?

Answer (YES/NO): NO